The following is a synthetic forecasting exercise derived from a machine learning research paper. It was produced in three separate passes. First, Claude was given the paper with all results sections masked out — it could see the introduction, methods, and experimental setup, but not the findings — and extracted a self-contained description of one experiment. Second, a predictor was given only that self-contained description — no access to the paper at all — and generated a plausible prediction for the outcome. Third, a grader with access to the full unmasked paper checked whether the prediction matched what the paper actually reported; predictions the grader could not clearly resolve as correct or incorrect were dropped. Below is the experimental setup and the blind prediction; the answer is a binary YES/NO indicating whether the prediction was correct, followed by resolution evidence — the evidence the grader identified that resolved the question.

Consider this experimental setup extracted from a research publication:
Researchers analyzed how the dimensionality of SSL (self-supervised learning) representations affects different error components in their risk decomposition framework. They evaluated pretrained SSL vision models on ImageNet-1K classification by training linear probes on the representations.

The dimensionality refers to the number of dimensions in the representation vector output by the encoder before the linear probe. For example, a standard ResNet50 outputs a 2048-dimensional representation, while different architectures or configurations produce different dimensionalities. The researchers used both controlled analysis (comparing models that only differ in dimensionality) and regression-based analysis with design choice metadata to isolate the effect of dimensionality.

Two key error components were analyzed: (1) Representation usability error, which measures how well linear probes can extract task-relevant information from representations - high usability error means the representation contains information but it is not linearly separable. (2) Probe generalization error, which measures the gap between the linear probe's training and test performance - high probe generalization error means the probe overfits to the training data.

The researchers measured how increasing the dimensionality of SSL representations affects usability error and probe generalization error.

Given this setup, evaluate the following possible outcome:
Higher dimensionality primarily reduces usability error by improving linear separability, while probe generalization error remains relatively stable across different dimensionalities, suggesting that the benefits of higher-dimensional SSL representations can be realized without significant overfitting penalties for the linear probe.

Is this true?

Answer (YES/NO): NO